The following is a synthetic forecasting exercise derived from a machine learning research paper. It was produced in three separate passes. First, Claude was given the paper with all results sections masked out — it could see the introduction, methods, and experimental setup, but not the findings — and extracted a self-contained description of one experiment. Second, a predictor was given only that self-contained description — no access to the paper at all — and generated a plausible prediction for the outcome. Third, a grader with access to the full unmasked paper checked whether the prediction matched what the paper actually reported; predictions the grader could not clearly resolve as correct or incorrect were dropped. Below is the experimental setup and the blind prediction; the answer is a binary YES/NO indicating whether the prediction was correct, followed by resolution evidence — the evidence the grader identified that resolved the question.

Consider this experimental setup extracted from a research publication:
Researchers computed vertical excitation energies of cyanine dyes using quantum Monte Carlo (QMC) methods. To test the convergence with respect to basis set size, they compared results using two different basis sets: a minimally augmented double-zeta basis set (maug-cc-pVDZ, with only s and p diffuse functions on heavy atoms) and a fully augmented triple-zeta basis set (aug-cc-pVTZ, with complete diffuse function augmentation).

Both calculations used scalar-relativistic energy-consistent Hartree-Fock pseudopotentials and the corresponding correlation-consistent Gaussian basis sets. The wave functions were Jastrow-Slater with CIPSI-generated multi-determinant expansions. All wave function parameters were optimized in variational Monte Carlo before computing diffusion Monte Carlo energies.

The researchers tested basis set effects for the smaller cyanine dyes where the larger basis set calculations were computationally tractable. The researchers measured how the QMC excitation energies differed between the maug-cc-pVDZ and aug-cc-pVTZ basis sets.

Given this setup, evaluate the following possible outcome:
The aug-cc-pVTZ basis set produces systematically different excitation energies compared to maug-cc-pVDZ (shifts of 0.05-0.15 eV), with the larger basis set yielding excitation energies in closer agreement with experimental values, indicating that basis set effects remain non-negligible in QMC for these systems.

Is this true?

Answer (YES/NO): NO